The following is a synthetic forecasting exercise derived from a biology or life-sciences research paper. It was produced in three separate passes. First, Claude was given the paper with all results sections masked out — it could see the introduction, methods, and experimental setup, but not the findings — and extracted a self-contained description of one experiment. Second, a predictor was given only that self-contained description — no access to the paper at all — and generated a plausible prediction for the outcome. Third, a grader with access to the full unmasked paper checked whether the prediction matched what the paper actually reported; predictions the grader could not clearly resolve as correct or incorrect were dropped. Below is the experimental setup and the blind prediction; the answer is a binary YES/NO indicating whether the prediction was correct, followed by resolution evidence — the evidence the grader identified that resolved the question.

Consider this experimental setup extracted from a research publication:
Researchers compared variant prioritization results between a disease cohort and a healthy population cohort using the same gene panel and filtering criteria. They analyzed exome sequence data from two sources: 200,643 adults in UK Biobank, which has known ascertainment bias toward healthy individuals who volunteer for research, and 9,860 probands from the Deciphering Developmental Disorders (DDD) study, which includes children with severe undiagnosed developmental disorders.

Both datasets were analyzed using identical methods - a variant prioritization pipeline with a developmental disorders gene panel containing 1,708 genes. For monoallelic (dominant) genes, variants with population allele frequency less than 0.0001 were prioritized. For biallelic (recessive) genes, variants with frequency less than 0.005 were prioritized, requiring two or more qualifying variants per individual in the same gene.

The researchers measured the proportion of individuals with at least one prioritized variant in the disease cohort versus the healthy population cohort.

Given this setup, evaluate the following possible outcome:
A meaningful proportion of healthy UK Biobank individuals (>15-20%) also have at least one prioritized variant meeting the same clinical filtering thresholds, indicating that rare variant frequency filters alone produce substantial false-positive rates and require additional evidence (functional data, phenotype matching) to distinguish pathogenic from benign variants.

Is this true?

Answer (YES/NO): NO